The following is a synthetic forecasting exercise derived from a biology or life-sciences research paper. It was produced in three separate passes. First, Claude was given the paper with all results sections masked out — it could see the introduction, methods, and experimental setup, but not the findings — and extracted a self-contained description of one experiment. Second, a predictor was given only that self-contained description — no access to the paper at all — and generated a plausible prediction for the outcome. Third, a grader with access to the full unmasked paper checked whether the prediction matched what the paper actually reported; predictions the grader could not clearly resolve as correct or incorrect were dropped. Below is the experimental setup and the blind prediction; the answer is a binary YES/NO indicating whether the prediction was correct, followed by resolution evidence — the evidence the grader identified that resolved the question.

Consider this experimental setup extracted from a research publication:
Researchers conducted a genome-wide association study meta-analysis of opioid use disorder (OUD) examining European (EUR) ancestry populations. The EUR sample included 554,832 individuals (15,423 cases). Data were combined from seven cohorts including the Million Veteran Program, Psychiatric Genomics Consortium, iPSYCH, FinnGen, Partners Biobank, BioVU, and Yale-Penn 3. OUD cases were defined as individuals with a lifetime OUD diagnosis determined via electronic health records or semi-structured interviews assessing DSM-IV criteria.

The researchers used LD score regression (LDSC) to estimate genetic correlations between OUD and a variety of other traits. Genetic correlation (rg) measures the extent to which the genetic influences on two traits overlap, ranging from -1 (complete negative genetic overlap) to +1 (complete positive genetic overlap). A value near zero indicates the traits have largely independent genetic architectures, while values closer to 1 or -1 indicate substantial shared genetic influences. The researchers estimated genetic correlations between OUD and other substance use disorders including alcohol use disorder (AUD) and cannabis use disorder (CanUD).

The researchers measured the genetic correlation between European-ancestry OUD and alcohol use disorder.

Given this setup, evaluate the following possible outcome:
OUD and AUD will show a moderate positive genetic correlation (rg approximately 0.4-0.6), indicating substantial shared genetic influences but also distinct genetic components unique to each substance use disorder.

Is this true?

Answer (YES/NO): NO